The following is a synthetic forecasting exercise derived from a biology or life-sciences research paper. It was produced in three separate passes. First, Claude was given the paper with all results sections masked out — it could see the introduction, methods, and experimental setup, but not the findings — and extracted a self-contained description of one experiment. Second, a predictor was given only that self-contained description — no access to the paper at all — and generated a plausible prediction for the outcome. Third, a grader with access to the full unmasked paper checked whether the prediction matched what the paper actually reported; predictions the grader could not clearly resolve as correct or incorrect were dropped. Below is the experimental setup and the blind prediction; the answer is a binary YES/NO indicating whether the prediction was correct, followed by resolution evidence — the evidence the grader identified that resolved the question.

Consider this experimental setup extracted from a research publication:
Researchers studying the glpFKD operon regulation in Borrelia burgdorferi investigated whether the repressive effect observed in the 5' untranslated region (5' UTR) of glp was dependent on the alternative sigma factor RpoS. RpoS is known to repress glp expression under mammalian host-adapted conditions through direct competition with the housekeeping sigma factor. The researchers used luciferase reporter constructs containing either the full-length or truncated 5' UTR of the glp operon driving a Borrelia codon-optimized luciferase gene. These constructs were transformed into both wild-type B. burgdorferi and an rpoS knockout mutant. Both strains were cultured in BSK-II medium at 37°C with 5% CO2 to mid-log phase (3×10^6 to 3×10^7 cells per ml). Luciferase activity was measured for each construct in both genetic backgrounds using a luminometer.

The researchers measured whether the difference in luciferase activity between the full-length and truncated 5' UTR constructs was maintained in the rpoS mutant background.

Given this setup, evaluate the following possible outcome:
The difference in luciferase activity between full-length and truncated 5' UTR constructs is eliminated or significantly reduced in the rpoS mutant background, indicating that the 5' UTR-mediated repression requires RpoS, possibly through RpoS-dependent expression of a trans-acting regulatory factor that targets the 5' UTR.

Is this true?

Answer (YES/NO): NO